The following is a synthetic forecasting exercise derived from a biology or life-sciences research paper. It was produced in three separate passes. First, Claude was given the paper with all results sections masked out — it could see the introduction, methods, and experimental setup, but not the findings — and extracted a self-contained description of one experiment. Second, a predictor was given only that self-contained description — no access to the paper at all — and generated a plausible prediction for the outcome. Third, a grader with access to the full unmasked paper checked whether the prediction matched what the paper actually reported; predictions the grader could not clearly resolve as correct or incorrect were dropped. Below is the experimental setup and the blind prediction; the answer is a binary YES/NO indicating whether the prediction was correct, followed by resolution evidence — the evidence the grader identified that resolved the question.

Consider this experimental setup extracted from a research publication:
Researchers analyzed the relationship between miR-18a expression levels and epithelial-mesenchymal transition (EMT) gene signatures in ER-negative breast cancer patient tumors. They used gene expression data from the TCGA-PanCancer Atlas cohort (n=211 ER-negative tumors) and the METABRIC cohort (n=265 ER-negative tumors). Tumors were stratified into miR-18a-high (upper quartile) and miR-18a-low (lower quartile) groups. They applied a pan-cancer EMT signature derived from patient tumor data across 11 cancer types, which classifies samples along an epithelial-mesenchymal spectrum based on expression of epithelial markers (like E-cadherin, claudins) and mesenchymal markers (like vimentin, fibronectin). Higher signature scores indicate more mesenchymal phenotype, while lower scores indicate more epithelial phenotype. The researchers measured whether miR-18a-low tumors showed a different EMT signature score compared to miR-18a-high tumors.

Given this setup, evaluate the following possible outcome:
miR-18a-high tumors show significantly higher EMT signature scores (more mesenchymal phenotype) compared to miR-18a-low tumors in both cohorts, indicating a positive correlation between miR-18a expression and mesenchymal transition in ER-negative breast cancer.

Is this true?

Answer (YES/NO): NO